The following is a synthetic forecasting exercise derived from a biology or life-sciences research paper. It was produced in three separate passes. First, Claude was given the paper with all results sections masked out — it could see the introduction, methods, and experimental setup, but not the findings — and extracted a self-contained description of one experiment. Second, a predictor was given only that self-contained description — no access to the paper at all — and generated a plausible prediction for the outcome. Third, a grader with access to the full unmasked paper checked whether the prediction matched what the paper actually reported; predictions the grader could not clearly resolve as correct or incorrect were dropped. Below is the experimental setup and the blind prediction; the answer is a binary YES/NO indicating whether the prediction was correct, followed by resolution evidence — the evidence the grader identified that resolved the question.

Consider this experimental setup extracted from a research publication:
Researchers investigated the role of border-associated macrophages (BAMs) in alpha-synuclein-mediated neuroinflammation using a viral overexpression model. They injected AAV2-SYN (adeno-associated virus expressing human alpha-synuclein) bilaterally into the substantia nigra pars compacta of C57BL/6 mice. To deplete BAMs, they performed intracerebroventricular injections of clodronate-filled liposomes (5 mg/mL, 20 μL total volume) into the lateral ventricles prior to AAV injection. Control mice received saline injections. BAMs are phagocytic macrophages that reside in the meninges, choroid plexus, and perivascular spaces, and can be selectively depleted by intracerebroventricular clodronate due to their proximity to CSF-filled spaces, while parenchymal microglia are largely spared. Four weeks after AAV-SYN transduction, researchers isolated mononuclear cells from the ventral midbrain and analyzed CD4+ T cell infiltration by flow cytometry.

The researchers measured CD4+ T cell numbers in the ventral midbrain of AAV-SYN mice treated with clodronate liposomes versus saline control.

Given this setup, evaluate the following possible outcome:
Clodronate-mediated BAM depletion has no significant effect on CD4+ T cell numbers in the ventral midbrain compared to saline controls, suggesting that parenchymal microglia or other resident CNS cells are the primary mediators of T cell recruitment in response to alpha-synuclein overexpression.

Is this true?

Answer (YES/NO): NO